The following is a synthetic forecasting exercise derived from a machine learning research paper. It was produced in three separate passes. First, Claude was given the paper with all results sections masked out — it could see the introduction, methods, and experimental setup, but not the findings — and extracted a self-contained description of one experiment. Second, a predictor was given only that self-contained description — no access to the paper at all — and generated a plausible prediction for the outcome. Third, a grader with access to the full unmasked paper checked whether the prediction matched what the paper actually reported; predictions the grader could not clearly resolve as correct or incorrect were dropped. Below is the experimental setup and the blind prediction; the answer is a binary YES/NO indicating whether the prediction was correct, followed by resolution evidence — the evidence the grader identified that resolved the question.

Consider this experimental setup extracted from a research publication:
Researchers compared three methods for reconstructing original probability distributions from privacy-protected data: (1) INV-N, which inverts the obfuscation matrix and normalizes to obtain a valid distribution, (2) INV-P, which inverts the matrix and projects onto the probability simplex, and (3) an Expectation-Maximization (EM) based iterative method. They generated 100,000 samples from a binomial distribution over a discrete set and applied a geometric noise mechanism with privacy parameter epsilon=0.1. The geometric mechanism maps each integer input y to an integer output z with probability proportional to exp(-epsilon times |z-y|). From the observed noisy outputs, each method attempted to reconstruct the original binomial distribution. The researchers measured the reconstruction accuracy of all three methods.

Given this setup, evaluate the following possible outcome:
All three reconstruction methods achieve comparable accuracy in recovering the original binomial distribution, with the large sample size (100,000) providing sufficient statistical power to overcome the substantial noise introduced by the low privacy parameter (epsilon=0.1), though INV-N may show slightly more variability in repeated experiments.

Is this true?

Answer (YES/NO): NO